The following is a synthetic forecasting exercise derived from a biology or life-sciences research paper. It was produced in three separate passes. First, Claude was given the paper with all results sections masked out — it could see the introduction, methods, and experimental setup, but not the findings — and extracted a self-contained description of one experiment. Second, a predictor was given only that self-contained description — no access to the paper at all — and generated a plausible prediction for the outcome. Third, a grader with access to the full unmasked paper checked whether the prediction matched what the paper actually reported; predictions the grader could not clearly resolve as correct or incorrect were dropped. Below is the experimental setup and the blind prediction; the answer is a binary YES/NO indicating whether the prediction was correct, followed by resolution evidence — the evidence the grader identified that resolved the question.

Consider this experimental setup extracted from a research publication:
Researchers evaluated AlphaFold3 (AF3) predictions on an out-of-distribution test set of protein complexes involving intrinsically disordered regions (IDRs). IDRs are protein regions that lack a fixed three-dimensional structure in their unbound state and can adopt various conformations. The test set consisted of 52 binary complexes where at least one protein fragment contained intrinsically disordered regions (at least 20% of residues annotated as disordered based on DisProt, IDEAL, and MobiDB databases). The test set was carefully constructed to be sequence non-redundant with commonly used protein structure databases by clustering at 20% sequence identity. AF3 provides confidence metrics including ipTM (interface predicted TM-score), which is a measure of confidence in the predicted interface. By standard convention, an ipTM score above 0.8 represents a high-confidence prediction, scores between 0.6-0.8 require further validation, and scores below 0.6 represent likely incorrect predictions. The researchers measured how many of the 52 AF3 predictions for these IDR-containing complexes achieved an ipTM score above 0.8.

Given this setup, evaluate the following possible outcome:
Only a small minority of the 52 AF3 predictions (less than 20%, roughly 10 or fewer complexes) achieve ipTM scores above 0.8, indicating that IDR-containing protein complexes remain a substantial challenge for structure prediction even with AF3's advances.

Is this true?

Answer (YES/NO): NO